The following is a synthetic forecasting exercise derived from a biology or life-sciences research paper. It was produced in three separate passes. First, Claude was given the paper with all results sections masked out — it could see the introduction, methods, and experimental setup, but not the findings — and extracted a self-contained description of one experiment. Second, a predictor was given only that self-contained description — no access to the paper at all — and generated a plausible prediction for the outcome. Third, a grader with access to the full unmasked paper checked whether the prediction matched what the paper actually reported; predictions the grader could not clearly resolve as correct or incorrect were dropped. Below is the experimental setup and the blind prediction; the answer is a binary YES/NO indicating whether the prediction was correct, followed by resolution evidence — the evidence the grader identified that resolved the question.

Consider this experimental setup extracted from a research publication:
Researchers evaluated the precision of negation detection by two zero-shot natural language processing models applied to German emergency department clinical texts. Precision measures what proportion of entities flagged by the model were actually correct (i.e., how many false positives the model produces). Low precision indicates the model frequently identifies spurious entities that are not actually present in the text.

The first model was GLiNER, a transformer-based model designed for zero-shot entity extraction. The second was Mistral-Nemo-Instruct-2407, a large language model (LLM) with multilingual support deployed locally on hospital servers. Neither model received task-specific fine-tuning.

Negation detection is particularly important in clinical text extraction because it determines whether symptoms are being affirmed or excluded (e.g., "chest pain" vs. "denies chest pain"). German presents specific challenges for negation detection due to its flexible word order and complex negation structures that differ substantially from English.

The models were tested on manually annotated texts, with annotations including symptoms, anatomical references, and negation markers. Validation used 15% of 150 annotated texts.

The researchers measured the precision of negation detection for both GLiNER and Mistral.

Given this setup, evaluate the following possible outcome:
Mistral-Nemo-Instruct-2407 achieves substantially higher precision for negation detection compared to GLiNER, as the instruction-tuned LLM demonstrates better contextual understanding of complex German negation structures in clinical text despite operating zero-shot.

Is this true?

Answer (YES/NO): NO